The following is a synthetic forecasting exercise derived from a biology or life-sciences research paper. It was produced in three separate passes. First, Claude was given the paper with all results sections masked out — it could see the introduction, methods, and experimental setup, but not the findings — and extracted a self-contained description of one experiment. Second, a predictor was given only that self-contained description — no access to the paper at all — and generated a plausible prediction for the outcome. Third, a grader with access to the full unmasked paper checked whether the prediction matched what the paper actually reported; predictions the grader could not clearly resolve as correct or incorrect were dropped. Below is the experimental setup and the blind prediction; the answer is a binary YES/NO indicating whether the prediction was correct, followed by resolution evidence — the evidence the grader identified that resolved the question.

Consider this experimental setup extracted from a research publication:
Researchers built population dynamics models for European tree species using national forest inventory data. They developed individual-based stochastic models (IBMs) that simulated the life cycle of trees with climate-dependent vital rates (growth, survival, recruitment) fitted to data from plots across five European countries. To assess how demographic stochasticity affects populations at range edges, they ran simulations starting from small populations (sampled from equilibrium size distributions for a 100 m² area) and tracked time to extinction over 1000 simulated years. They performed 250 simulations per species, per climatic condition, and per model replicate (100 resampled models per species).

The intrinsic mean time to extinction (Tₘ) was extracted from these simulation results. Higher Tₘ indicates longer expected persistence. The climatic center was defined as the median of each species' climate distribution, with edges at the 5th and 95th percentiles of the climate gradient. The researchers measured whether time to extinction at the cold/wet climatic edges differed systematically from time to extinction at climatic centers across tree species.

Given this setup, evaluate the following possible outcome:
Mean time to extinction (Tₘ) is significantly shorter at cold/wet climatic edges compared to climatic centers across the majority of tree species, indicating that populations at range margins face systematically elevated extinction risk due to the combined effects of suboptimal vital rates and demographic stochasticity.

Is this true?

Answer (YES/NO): NO